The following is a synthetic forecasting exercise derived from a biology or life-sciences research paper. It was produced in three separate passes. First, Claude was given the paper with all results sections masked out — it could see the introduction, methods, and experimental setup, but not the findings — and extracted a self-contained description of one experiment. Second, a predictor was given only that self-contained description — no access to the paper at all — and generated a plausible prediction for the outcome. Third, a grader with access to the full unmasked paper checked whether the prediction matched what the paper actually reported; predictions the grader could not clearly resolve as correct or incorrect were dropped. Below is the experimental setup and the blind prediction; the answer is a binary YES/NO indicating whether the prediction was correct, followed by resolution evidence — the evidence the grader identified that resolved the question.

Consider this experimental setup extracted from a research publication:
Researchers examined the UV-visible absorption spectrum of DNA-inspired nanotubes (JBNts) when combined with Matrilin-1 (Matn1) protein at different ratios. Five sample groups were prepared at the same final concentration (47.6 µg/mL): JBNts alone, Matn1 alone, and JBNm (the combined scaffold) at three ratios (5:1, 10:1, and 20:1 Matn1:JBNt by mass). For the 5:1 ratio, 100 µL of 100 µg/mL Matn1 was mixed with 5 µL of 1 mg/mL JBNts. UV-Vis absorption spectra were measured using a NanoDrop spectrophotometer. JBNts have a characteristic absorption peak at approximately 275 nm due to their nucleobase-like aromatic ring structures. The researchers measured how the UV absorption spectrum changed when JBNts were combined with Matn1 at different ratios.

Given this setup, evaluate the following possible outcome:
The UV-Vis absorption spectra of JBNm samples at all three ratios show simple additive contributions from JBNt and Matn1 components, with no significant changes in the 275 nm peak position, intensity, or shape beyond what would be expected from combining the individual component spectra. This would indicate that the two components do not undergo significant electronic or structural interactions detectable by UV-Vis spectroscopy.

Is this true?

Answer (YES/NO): NO